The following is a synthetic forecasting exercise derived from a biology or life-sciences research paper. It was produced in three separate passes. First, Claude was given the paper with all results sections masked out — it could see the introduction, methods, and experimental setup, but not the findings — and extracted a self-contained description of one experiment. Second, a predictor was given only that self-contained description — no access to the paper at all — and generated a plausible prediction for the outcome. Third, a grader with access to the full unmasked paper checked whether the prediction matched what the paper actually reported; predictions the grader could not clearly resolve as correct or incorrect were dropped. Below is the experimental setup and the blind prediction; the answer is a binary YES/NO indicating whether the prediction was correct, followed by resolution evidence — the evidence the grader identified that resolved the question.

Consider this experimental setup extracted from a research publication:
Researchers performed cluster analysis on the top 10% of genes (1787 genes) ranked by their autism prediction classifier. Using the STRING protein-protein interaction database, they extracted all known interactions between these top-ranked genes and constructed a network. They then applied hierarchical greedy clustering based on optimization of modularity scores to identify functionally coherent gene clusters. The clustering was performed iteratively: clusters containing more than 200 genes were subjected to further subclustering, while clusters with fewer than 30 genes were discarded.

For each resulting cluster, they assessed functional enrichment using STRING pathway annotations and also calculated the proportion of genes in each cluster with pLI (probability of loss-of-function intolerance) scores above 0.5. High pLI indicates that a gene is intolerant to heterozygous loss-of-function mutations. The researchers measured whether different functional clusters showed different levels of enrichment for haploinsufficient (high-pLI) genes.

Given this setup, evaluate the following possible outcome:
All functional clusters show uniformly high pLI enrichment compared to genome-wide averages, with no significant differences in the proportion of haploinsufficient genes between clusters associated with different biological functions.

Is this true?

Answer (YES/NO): NO